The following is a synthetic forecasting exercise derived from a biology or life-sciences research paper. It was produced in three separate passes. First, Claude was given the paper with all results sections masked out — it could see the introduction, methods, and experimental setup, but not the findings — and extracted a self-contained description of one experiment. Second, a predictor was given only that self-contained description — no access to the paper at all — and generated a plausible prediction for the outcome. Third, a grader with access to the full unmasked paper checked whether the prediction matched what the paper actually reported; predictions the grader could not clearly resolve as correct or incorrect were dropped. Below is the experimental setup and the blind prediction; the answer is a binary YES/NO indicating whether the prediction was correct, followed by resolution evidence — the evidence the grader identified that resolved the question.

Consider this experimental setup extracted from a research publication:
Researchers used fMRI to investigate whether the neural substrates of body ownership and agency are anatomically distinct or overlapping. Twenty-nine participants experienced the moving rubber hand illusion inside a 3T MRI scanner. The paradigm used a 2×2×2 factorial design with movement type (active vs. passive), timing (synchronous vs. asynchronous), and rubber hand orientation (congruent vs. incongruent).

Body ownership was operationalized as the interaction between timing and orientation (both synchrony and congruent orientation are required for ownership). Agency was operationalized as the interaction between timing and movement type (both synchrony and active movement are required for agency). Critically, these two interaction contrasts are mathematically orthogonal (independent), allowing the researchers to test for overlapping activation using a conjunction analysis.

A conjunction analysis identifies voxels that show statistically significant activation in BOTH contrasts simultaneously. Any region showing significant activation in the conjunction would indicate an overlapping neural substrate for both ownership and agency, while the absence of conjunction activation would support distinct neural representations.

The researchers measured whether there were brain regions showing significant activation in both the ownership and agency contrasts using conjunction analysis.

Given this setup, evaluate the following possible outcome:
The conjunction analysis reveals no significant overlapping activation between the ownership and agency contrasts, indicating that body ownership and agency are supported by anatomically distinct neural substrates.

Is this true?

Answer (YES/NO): NO